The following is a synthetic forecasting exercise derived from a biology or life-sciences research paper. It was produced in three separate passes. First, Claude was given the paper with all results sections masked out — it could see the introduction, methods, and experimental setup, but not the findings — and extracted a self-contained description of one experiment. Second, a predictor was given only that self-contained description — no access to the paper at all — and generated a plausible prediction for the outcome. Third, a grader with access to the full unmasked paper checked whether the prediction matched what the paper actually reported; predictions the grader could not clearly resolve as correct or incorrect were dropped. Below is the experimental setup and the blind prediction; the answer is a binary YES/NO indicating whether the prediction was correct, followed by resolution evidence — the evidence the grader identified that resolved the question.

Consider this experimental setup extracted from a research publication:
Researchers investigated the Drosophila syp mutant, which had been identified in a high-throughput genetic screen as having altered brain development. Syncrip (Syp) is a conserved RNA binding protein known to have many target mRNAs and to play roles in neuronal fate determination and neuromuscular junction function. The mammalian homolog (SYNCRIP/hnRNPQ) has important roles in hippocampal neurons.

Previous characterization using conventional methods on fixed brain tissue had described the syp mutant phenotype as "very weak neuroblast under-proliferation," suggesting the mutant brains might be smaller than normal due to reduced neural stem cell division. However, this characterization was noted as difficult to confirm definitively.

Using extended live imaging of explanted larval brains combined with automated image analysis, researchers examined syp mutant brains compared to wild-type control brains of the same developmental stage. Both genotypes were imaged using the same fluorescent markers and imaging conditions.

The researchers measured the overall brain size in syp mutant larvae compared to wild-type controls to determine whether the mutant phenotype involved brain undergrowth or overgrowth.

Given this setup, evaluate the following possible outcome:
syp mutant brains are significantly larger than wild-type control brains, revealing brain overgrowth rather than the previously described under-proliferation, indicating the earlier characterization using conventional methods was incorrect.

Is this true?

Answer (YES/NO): YES